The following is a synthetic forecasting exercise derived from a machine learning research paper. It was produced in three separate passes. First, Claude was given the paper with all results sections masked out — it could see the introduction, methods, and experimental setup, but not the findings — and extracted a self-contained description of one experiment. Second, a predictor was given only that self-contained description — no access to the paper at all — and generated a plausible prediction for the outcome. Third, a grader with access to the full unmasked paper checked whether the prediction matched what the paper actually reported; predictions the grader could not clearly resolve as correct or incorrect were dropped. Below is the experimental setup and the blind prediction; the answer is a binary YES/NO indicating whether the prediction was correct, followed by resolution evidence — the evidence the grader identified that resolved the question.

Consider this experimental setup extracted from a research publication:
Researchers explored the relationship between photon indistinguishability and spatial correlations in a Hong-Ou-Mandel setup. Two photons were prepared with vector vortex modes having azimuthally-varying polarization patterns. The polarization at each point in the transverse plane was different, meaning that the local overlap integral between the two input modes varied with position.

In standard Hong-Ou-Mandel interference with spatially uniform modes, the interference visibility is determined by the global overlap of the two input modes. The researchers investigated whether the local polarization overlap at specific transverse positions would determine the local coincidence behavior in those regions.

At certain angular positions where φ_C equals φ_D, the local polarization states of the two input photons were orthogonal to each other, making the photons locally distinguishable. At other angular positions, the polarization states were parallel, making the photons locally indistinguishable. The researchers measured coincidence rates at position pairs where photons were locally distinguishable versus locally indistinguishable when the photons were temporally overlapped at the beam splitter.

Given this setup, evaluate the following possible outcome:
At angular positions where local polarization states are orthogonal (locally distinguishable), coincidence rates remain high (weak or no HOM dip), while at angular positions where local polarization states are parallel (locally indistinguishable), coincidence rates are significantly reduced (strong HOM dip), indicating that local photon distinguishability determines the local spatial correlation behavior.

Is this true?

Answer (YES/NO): YES